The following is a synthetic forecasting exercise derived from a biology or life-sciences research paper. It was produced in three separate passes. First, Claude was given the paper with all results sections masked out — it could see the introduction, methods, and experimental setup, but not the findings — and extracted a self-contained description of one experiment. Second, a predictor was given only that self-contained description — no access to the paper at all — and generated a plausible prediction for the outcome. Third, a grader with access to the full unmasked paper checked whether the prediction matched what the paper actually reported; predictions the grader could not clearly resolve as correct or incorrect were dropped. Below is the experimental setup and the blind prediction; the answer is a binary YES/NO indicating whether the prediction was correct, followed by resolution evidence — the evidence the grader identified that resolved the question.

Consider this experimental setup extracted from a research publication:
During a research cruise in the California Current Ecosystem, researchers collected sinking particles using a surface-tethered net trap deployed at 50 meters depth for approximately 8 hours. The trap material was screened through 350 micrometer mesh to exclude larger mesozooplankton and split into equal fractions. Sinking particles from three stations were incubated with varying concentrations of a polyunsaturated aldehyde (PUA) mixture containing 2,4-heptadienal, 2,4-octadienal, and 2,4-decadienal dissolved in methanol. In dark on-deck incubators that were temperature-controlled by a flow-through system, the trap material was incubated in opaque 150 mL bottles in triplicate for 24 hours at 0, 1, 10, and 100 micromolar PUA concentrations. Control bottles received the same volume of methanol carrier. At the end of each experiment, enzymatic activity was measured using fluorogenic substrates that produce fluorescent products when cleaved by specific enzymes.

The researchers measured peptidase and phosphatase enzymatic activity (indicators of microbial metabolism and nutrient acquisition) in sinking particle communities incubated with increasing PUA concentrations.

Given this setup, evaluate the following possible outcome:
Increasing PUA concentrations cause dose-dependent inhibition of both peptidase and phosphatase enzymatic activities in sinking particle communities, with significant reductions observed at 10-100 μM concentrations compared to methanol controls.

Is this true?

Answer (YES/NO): NO